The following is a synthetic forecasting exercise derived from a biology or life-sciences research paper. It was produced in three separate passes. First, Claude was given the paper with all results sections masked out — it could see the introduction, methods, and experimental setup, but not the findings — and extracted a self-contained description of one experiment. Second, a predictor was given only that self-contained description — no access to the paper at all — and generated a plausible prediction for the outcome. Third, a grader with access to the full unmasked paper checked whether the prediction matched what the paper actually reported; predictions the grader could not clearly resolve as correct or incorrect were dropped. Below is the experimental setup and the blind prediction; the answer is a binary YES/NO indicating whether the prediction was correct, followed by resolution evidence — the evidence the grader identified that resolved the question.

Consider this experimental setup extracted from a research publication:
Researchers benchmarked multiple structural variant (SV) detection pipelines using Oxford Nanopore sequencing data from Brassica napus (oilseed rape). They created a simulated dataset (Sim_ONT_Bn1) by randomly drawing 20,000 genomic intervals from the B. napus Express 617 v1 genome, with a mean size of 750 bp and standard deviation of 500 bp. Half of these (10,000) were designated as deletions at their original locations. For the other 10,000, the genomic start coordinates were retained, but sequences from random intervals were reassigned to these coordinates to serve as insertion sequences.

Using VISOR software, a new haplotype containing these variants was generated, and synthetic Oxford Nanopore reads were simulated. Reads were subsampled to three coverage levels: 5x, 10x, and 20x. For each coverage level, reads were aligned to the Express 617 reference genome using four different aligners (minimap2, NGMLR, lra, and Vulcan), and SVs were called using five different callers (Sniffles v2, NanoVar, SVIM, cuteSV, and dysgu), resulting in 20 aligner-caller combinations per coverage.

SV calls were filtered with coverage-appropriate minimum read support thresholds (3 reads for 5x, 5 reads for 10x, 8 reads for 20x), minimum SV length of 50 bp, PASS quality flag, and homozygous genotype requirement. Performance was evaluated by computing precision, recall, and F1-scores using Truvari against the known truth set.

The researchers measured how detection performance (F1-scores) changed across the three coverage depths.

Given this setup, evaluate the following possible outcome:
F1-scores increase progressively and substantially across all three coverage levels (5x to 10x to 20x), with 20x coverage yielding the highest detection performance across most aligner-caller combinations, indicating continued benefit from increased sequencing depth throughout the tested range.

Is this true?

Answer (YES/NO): NO